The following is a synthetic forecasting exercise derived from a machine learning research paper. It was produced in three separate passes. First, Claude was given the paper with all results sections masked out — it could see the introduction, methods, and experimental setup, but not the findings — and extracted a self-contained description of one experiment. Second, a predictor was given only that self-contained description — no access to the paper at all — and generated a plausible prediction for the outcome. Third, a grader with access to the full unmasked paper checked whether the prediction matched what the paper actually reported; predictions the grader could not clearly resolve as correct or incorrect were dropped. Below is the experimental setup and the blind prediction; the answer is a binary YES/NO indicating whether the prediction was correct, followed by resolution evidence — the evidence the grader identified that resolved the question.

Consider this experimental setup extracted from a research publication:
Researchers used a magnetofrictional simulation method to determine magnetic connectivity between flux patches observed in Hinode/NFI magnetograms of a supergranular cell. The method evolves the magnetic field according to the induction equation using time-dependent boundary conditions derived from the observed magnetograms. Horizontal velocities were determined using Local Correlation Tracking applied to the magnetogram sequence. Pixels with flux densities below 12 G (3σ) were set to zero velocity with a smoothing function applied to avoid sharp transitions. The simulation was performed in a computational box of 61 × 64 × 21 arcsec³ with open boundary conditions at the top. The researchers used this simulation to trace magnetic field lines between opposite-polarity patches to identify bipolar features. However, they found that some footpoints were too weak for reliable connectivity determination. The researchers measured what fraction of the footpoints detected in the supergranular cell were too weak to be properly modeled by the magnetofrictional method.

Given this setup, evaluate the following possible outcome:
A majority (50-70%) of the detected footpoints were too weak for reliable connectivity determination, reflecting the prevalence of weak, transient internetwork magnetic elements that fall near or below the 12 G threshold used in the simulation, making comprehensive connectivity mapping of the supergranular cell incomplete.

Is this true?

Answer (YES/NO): NO